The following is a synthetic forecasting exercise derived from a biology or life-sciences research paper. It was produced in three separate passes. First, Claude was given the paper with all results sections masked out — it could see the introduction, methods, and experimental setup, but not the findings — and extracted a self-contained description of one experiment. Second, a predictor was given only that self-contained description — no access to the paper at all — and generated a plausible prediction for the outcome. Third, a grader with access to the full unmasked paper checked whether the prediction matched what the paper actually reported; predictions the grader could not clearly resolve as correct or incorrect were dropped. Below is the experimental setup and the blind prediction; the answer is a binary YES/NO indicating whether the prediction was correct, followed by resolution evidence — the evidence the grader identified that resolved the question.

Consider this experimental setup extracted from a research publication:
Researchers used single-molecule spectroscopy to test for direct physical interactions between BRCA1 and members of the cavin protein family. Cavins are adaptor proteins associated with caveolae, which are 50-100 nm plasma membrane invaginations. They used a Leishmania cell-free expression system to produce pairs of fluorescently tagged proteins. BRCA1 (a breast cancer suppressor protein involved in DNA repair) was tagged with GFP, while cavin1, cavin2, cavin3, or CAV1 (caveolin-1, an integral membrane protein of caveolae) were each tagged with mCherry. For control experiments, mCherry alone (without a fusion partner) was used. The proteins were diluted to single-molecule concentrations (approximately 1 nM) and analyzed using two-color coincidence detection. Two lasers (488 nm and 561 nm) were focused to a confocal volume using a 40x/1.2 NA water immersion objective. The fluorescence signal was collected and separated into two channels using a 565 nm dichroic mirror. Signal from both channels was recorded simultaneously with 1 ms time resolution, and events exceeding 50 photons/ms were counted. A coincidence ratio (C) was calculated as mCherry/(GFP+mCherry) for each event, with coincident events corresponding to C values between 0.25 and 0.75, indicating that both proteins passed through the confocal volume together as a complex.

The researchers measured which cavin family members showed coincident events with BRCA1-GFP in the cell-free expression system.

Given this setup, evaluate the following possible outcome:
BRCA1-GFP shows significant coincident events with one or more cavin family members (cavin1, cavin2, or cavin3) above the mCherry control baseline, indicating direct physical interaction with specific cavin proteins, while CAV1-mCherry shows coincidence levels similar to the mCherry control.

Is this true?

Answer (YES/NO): YES